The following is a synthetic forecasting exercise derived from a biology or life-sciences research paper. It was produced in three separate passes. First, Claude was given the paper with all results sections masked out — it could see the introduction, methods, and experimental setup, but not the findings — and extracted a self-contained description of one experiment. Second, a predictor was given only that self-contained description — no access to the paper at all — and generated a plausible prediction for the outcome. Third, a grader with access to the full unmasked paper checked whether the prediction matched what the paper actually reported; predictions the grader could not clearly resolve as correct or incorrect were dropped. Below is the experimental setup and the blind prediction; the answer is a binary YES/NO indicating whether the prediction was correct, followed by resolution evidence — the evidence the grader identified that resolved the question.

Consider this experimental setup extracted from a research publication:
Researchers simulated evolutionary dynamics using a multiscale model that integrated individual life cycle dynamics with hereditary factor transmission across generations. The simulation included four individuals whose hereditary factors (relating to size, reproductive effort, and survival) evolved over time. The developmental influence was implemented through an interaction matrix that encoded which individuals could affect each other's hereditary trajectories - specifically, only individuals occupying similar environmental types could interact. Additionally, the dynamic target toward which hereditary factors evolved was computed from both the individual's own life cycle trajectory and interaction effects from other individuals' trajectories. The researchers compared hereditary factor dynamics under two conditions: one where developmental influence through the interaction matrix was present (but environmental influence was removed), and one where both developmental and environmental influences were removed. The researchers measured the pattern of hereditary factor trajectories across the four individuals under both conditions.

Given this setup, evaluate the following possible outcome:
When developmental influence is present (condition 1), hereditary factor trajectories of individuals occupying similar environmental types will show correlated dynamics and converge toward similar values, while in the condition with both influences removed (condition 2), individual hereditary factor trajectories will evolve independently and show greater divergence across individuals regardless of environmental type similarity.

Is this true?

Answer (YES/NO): NO